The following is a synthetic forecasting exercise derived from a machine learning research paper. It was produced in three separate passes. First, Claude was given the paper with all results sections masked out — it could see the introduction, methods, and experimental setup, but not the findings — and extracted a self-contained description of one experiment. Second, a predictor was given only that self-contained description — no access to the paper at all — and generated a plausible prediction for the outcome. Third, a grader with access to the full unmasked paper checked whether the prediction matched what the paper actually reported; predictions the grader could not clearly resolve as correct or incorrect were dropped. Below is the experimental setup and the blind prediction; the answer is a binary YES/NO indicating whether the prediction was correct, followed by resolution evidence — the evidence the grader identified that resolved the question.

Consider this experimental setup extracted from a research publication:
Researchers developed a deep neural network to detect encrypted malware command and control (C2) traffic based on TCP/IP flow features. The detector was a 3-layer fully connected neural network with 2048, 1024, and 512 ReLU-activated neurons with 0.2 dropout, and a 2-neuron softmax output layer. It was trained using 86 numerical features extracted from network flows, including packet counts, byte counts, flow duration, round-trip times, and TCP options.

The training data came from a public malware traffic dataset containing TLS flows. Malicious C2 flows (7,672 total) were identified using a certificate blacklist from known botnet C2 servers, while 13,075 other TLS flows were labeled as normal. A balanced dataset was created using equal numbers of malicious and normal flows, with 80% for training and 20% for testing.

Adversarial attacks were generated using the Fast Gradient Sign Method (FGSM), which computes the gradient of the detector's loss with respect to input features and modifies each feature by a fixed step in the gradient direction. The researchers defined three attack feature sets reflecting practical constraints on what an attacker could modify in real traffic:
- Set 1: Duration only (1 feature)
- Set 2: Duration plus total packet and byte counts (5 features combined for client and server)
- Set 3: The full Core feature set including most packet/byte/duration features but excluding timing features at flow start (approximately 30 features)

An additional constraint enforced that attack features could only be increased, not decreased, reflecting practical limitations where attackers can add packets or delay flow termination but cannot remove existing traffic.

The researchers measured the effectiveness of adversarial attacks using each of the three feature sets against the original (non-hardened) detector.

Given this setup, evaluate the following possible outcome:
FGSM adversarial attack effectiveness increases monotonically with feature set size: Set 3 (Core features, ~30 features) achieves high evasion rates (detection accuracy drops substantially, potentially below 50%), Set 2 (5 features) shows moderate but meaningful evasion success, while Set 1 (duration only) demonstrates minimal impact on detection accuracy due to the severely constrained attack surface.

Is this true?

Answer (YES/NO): NO